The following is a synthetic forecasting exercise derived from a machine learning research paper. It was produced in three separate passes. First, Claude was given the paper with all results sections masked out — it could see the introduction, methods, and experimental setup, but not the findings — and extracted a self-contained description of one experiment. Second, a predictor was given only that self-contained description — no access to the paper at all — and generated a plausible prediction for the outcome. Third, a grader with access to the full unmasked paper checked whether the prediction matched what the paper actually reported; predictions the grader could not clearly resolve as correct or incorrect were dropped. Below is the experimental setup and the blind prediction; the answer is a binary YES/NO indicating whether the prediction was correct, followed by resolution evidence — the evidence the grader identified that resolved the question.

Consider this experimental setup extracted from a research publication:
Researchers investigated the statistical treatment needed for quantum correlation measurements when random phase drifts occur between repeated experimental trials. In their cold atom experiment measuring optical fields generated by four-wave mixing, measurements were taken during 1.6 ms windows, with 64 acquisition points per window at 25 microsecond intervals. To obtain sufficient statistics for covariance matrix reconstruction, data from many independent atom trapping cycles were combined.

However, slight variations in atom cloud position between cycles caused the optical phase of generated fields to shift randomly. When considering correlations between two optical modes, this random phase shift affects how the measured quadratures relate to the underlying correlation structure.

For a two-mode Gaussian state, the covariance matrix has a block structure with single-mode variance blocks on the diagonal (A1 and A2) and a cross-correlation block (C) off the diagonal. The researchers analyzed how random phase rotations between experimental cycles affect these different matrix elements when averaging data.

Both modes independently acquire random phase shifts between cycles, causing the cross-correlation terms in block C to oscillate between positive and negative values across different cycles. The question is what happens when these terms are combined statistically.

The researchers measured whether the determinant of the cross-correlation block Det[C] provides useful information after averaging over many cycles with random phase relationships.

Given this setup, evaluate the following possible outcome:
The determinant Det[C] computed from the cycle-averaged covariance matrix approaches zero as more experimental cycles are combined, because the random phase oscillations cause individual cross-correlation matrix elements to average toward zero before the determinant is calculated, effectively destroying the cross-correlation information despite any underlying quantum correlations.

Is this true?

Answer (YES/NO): NO